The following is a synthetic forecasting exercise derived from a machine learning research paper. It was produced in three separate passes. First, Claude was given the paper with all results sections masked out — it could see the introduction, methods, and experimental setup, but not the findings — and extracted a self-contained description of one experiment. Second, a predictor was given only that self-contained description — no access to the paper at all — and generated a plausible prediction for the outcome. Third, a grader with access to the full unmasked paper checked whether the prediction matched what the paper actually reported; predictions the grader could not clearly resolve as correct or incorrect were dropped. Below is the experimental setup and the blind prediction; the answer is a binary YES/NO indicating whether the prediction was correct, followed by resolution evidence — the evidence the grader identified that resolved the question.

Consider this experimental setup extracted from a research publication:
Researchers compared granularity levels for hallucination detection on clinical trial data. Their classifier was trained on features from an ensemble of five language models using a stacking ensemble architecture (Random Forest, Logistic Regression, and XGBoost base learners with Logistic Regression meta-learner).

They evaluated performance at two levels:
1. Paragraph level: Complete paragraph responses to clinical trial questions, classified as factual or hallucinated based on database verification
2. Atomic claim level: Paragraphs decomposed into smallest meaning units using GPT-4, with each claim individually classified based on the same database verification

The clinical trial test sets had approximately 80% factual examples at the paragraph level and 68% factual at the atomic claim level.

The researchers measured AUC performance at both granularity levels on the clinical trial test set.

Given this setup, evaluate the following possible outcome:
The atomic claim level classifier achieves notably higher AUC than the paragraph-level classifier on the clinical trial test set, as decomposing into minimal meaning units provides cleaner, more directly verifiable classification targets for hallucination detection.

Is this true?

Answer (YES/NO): NO